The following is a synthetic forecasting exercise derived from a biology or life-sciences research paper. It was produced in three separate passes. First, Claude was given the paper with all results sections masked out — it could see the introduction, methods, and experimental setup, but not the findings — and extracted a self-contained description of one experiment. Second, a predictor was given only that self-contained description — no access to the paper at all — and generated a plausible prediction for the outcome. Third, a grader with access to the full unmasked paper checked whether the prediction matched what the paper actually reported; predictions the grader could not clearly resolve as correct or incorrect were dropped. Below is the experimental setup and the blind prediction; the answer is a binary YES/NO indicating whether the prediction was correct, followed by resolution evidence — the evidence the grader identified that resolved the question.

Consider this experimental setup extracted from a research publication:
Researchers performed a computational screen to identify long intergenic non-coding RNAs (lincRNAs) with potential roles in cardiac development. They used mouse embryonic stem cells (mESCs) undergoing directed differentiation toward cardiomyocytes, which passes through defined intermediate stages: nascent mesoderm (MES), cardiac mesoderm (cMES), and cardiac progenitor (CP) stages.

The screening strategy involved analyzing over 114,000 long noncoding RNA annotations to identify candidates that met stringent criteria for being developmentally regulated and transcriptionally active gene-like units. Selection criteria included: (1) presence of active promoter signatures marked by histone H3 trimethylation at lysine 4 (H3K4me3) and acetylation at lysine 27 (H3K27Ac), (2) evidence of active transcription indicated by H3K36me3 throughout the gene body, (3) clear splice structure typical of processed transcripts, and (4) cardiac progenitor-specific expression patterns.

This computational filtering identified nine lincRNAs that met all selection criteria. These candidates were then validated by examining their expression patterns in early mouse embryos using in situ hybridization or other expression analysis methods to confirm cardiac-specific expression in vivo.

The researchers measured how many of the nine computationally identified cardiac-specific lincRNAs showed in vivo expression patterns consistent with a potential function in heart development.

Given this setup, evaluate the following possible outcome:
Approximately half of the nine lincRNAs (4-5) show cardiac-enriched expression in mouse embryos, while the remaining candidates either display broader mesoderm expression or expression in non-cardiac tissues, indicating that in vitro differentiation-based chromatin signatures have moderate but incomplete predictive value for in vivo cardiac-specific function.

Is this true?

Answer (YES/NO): NO